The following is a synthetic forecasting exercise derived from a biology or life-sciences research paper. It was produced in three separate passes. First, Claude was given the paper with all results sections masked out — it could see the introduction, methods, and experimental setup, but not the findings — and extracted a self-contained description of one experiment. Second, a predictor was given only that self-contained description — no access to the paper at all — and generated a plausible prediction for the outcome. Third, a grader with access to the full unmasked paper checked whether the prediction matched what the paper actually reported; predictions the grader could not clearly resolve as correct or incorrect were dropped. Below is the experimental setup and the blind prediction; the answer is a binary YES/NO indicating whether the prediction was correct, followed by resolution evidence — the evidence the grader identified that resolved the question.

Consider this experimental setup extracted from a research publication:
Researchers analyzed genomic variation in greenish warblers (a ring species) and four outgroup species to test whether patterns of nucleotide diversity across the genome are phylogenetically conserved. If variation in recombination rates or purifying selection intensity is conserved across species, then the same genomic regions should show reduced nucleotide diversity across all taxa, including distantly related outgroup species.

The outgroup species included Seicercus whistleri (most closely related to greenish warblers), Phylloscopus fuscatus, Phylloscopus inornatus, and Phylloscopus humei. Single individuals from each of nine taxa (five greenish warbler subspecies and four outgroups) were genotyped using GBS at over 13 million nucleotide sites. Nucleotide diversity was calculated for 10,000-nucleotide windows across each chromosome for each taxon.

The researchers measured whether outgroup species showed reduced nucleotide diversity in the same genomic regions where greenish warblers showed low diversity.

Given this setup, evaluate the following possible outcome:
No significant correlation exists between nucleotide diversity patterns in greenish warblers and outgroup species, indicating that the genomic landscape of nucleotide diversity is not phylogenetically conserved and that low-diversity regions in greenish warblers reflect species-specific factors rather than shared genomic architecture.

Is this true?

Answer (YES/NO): NO